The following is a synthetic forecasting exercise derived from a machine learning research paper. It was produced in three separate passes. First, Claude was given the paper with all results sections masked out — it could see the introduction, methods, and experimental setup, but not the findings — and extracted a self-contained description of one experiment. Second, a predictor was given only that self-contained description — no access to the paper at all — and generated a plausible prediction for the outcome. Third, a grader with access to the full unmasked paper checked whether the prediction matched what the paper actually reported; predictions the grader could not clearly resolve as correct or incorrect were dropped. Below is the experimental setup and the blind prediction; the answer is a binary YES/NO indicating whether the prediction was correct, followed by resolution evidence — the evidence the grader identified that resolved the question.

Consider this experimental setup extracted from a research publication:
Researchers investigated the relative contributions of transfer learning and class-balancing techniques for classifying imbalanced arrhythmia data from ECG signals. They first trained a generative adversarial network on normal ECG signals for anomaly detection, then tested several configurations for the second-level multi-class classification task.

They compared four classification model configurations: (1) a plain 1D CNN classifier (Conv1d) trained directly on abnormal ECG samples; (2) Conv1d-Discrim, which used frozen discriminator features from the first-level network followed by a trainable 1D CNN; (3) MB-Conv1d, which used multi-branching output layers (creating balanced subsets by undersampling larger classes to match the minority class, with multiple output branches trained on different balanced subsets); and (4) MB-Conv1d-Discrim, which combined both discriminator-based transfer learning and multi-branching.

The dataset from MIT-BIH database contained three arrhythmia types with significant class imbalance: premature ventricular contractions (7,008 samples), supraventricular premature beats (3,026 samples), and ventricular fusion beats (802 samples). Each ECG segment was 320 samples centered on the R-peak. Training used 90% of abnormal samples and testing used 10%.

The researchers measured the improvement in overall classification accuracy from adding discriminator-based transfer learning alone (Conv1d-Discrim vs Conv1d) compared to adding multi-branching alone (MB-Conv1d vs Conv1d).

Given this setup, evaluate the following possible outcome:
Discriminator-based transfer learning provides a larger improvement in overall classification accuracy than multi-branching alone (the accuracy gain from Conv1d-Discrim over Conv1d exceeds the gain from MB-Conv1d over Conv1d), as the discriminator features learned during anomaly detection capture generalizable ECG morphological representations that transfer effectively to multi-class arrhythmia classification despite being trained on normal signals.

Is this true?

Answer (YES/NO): YES